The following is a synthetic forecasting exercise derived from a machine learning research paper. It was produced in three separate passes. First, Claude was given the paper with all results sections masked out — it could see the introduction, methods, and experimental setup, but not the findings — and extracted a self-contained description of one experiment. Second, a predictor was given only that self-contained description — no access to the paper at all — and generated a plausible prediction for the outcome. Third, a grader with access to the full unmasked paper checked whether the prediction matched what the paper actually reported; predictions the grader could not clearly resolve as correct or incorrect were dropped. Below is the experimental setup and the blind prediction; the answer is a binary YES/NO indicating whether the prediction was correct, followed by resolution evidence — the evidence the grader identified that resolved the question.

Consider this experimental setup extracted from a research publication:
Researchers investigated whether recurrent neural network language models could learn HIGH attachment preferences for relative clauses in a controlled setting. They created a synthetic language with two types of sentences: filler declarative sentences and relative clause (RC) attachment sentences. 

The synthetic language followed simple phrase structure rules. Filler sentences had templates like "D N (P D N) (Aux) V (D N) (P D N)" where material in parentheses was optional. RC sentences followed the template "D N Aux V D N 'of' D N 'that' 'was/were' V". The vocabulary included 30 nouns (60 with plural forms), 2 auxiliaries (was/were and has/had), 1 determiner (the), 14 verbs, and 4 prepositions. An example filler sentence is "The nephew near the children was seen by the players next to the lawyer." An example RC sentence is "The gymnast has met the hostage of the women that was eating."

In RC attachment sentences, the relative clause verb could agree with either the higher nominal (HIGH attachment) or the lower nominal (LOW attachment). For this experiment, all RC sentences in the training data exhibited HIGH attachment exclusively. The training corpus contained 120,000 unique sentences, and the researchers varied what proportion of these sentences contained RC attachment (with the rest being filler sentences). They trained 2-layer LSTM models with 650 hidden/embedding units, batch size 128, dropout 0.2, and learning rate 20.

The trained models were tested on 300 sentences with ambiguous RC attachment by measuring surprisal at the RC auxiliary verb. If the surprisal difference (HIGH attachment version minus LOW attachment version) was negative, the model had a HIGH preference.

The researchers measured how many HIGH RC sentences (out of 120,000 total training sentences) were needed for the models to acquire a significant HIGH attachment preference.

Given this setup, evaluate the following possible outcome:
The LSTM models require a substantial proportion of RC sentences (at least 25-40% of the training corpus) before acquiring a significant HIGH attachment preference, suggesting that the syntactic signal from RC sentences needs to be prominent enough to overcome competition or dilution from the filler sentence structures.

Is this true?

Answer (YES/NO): NO